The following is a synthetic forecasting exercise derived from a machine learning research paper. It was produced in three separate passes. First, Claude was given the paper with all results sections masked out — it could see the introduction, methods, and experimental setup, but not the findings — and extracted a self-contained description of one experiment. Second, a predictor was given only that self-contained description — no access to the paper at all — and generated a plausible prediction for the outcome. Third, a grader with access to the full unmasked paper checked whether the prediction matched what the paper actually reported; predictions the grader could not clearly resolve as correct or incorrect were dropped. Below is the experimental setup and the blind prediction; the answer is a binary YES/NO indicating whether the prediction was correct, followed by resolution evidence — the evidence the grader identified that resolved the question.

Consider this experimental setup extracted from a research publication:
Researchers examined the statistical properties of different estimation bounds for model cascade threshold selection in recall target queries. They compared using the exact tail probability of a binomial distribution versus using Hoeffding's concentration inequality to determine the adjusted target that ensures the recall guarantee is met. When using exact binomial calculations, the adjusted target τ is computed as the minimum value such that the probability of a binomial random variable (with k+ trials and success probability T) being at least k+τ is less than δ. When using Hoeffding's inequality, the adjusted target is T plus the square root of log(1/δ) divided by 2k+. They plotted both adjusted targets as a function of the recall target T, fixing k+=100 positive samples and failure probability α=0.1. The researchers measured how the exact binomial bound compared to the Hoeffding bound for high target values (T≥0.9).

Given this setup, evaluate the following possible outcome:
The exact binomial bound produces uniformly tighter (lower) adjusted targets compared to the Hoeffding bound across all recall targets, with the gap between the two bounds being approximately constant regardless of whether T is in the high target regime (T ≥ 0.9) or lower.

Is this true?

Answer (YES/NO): NO